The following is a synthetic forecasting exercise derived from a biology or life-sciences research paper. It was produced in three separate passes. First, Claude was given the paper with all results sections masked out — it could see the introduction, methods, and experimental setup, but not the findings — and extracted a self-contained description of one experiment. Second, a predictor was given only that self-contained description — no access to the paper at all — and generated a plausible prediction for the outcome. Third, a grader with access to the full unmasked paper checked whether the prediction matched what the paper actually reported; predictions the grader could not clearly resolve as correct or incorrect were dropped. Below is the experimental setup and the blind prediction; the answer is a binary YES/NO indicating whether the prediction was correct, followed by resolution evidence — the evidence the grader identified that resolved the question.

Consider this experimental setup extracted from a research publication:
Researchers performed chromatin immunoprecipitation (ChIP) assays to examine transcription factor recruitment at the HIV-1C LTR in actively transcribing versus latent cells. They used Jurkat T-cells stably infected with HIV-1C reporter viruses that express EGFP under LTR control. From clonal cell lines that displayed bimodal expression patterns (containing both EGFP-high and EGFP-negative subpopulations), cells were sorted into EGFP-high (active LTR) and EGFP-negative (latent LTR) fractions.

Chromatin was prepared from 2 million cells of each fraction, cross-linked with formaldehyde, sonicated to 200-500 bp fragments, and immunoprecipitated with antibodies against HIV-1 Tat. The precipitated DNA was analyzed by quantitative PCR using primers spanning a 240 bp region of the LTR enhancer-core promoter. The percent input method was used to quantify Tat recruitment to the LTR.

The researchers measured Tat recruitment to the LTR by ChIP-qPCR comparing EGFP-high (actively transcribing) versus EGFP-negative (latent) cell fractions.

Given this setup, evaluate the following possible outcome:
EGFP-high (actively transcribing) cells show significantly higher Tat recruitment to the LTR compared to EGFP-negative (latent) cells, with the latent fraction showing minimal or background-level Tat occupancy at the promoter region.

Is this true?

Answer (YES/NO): NO